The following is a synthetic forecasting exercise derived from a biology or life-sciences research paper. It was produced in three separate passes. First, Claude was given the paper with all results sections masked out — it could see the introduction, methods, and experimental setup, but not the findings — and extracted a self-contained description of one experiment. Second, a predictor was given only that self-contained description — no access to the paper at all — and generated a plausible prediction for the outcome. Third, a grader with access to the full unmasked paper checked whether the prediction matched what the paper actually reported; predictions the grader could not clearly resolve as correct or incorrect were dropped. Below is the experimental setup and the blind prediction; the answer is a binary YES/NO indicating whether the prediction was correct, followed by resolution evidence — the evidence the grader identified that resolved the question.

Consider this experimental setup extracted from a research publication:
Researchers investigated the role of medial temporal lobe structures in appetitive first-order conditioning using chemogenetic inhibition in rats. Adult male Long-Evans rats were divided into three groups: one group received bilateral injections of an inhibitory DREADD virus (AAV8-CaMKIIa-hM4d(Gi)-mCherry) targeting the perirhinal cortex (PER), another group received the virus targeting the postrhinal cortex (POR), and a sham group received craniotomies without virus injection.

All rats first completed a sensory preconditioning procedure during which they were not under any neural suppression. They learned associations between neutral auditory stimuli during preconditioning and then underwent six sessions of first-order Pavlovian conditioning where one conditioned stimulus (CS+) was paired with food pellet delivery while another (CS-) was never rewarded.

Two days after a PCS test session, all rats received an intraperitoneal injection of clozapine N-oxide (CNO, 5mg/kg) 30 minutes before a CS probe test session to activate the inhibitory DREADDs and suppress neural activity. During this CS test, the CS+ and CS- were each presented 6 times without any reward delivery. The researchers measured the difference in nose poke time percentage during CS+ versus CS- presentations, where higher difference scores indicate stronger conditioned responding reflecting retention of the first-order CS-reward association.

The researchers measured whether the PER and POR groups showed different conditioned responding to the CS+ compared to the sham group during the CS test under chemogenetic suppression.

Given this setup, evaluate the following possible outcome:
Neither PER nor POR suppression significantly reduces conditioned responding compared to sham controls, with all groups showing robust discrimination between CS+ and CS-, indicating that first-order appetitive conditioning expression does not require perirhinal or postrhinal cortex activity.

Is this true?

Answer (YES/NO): YES